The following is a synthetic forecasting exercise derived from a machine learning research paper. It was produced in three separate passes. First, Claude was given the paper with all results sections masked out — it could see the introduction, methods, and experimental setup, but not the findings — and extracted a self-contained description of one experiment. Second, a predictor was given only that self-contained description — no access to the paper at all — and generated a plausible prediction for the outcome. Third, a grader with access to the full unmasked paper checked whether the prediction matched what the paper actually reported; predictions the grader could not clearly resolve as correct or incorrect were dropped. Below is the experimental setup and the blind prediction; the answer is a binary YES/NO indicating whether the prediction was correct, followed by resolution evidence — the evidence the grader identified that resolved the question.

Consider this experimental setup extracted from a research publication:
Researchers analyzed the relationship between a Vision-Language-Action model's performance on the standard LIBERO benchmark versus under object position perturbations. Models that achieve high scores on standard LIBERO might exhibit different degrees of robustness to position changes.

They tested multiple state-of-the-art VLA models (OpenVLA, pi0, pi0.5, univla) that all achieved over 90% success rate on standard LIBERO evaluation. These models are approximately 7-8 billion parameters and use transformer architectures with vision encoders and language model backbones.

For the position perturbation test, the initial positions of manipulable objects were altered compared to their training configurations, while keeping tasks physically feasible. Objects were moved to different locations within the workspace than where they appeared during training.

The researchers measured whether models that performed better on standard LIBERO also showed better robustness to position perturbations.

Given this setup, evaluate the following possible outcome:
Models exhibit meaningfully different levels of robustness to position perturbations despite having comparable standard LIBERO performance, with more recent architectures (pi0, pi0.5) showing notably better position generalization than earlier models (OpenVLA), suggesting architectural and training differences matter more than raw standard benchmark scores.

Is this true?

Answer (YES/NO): NO